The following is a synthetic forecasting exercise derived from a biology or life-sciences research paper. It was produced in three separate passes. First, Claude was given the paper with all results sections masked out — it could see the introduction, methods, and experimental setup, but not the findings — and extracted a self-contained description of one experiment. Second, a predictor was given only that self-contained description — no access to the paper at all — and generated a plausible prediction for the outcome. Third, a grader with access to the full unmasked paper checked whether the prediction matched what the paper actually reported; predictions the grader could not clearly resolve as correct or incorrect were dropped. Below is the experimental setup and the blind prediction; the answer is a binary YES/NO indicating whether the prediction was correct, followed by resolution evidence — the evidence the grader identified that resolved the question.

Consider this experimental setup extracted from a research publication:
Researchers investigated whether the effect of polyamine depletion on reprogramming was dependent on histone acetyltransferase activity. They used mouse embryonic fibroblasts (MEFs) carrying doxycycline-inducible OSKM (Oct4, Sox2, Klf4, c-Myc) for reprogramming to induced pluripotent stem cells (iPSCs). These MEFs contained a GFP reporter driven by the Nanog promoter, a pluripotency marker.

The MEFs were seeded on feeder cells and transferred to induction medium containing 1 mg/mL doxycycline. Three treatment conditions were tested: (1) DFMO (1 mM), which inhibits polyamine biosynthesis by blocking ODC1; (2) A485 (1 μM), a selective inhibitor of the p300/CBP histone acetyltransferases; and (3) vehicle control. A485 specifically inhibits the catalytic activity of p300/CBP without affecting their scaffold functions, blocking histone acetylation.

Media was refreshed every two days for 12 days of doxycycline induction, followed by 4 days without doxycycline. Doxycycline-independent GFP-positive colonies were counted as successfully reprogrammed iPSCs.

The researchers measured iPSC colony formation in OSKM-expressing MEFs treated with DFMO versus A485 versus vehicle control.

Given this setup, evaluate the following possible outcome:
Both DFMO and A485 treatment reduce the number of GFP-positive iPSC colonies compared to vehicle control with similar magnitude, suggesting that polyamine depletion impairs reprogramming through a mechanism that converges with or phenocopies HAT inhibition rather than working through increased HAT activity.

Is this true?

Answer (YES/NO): NO